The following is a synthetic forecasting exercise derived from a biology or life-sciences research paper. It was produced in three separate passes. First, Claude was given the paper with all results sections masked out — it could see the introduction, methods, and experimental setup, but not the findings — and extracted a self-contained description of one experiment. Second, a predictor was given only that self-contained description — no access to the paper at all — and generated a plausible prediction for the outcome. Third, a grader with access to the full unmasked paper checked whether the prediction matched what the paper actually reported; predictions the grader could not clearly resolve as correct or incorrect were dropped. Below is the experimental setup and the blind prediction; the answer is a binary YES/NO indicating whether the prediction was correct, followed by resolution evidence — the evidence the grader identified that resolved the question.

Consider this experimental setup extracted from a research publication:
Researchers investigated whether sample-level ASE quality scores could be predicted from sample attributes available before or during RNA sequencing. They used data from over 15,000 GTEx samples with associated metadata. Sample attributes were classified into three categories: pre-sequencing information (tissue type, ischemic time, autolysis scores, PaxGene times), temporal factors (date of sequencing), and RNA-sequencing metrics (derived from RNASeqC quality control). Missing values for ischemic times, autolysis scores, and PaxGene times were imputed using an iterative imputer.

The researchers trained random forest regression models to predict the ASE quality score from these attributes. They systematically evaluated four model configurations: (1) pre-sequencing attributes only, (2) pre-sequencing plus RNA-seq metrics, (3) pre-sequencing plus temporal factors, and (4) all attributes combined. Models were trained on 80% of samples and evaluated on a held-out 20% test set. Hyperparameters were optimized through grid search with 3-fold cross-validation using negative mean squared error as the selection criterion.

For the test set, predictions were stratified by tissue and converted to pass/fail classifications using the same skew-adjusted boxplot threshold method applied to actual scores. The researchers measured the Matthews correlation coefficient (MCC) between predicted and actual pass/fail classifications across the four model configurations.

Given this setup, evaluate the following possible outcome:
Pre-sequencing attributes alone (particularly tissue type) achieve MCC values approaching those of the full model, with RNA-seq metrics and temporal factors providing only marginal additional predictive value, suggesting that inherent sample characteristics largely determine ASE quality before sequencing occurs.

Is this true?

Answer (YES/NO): NO